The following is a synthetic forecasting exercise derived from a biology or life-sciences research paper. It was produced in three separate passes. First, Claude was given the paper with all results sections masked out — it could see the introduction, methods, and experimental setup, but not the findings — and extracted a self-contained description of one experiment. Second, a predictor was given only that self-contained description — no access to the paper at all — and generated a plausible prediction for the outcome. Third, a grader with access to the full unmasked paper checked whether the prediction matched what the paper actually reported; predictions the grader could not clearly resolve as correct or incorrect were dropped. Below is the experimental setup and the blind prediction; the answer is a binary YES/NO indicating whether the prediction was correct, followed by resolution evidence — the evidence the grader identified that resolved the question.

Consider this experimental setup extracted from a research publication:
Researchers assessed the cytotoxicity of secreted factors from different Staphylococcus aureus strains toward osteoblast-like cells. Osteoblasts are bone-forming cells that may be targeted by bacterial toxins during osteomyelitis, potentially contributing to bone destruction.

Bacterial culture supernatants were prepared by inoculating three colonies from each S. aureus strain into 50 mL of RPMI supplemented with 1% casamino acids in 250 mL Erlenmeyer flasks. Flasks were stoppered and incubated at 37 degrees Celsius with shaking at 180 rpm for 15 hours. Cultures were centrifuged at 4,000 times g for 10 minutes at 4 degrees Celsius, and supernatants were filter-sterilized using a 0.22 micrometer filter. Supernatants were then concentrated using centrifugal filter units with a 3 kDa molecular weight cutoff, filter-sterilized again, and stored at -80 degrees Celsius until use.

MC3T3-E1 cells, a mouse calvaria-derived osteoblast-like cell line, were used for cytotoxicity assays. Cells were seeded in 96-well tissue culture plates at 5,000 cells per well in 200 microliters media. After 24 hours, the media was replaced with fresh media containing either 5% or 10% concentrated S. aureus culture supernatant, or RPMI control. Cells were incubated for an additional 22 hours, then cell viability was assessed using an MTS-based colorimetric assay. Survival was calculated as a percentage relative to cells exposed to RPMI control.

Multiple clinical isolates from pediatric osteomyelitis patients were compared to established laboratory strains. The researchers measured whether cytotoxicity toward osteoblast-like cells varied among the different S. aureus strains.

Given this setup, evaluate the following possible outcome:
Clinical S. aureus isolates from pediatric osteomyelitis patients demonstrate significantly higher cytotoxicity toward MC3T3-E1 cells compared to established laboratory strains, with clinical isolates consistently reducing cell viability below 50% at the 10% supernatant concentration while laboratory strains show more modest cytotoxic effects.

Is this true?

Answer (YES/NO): NO